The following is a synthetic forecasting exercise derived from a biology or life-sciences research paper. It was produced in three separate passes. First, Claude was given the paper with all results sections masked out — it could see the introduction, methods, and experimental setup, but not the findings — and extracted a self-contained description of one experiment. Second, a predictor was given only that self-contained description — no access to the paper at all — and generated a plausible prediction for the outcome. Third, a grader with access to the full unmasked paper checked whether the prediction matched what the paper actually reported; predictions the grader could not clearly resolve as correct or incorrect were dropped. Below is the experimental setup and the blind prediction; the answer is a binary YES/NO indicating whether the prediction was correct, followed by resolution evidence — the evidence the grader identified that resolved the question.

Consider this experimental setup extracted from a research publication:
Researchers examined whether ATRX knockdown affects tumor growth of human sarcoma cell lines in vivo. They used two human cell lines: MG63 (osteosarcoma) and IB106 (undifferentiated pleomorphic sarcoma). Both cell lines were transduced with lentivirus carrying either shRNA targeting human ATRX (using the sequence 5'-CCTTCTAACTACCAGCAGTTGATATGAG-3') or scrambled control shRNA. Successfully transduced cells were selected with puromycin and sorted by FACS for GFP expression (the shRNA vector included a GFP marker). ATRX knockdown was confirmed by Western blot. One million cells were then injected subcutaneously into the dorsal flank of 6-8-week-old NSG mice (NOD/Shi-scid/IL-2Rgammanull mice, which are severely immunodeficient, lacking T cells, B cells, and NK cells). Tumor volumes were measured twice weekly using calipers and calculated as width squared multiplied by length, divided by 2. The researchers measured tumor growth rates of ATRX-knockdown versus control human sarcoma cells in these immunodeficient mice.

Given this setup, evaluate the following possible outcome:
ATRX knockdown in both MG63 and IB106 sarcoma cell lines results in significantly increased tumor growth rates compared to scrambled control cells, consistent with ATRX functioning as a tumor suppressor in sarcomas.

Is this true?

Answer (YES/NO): NO